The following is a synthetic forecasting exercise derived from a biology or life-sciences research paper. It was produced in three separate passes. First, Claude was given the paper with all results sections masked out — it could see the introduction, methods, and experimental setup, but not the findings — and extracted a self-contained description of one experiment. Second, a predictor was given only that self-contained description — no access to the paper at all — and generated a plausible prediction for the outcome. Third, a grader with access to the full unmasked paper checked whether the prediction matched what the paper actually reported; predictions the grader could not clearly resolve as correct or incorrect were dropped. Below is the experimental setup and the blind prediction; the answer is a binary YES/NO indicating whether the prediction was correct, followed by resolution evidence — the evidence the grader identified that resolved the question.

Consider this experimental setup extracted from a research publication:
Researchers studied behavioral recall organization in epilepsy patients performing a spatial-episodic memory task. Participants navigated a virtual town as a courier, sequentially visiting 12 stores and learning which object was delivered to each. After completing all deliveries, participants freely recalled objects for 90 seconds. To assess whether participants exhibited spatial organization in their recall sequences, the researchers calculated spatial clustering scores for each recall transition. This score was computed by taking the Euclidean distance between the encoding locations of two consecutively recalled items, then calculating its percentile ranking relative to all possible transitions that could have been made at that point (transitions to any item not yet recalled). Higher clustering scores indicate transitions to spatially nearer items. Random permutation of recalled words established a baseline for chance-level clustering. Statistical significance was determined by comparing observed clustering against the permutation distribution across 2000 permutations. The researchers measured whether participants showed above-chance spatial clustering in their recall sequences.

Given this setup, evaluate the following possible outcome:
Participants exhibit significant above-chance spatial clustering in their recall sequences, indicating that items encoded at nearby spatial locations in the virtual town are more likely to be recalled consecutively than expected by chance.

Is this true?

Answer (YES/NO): YES